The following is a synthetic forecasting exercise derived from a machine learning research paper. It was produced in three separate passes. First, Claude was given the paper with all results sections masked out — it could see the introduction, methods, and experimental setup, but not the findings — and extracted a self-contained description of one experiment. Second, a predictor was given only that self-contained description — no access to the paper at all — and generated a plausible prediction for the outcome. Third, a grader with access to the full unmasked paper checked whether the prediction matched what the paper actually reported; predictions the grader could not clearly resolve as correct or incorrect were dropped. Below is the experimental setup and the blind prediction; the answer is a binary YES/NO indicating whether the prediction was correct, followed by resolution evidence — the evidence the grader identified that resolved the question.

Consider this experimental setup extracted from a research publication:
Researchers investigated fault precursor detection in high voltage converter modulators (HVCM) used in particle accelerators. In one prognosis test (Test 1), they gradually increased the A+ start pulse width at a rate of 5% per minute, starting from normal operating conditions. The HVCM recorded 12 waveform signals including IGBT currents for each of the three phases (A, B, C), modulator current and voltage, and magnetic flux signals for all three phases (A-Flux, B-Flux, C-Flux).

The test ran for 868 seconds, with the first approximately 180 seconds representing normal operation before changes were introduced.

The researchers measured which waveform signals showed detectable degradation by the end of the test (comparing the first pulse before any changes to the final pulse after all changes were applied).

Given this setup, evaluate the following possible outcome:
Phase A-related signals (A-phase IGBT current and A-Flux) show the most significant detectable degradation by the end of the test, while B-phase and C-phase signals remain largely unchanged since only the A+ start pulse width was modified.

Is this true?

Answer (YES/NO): NO